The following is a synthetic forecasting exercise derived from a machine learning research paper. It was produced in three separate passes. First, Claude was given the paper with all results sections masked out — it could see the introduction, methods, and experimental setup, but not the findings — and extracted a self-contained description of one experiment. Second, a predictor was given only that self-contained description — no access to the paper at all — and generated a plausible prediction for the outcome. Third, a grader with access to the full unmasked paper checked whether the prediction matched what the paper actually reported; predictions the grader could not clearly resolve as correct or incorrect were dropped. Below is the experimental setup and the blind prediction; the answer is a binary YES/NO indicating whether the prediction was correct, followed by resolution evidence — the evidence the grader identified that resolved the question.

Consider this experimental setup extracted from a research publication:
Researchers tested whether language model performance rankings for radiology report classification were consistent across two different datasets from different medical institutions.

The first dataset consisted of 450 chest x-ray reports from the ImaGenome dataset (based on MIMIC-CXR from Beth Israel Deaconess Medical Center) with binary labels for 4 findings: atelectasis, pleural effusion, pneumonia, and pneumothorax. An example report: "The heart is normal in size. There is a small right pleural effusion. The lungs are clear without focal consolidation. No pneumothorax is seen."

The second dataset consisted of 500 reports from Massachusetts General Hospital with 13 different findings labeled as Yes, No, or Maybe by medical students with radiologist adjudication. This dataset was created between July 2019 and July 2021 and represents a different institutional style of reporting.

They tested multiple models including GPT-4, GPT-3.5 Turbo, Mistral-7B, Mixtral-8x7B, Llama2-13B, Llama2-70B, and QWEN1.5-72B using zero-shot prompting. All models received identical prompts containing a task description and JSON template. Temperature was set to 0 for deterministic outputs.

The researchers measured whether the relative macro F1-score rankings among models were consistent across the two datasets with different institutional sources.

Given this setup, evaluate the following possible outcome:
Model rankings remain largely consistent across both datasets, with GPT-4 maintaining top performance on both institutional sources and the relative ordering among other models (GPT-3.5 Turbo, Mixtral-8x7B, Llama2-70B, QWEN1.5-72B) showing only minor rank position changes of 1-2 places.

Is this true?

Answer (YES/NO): NO